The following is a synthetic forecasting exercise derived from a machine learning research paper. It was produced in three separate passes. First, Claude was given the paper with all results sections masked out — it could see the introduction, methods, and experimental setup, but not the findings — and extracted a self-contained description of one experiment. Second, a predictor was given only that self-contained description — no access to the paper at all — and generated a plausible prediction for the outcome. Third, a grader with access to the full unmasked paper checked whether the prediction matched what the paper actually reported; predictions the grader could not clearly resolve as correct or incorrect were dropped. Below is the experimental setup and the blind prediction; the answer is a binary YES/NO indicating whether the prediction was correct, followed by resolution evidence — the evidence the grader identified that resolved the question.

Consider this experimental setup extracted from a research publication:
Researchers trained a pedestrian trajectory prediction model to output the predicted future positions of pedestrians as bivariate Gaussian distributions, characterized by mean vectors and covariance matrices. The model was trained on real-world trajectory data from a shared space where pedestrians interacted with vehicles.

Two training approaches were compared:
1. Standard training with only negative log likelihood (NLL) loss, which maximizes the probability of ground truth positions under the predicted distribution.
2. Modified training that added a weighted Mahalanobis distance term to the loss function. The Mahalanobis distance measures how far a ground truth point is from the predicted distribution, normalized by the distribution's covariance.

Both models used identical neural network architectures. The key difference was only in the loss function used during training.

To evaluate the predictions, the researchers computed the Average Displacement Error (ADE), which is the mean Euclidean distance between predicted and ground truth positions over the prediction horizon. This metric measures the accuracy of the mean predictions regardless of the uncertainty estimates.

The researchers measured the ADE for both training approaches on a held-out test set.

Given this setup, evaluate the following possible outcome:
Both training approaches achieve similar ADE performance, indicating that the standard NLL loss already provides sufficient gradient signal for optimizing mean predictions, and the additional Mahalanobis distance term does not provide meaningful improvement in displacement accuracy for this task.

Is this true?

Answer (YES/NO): NO